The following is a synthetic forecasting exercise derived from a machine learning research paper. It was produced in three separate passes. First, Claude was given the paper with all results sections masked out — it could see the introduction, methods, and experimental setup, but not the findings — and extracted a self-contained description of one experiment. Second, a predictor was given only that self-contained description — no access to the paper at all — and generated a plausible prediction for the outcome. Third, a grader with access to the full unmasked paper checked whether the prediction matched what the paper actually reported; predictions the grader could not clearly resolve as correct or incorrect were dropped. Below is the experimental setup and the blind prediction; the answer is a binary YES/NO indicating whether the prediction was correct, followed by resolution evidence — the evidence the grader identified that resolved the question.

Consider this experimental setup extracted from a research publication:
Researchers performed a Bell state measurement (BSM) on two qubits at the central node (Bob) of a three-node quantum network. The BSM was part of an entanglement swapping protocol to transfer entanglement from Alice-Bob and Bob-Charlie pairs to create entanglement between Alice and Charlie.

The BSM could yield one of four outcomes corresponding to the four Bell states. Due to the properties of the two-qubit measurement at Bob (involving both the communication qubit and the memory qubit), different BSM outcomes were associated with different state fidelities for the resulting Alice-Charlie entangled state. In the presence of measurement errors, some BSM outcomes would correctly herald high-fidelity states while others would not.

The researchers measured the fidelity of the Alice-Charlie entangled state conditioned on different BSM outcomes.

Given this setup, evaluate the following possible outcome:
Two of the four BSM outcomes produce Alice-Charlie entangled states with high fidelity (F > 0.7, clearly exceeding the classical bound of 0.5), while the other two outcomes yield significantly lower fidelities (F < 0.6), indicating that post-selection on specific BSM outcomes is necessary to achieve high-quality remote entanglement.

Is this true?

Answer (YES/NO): NO